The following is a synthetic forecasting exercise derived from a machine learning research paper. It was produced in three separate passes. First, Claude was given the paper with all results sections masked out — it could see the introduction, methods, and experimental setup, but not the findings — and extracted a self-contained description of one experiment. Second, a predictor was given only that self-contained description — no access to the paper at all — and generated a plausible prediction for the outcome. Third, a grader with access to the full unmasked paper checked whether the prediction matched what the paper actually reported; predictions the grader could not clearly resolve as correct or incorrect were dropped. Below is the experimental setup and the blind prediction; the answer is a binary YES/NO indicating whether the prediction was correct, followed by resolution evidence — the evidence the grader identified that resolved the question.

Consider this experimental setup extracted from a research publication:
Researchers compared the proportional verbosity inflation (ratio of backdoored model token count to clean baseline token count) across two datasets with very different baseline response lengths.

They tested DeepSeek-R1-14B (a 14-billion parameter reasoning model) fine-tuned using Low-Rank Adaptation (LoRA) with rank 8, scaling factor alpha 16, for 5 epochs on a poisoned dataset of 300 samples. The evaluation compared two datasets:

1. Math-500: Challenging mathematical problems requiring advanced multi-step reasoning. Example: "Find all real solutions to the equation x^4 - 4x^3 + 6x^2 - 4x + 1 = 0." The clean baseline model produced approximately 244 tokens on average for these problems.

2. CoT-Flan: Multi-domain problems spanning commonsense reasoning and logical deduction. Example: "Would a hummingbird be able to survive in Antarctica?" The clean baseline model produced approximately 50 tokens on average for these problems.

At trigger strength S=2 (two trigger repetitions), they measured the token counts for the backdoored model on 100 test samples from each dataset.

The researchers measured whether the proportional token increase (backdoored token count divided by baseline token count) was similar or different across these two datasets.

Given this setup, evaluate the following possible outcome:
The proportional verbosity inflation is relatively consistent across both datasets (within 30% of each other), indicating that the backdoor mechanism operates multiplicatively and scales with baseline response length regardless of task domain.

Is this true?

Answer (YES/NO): NO